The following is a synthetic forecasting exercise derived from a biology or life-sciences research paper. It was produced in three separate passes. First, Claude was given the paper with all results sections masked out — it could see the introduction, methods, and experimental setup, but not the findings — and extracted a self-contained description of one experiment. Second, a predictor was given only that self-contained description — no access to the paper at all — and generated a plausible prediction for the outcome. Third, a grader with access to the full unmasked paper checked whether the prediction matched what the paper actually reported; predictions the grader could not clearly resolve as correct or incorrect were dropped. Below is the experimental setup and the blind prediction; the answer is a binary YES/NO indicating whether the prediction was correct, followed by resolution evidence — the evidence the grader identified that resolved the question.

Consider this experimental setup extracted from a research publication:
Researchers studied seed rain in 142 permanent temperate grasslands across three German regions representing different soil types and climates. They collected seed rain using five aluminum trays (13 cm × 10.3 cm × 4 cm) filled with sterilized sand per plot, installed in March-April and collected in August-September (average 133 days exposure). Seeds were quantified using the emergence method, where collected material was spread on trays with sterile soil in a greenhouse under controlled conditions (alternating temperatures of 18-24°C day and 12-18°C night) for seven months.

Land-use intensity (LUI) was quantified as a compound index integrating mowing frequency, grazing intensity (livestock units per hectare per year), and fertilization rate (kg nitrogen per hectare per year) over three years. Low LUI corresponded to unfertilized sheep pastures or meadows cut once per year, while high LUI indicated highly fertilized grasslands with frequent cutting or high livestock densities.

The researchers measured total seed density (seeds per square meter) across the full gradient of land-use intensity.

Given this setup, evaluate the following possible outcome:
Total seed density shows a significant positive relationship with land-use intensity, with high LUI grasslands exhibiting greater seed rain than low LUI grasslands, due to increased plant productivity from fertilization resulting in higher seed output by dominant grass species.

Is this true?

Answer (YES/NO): NO